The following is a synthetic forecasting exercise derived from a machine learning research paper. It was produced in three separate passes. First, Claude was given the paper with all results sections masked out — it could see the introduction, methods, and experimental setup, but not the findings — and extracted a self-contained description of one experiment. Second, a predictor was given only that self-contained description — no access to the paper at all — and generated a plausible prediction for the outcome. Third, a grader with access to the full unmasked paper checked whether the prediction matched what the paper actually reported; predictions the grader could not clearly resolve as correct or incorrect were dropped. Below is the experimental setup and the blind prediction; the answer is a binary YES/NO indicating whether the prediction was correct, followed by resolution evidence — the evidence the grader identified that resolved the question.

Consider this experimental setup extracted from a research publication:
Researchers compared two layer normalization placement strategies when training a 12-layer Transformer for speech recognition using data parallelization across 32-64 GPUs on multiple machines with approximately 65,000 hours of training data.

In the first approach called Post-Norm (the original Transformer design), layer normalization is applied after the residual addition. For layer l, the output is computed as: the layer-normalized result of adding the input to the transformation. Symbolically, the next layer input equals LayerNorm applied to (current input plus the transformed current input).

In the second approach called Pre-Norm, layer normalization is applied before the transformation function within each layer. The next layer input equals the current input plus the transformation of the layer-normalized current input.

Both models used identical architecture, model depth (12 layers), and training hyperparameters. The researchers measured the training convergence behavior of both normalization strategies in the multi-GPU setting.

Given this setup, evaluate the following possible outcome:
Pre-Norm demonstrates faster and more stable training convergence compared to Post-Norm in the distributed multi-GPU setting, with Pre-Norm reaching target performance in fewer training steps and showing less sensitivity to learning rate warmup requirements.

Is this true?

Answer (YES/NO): NO